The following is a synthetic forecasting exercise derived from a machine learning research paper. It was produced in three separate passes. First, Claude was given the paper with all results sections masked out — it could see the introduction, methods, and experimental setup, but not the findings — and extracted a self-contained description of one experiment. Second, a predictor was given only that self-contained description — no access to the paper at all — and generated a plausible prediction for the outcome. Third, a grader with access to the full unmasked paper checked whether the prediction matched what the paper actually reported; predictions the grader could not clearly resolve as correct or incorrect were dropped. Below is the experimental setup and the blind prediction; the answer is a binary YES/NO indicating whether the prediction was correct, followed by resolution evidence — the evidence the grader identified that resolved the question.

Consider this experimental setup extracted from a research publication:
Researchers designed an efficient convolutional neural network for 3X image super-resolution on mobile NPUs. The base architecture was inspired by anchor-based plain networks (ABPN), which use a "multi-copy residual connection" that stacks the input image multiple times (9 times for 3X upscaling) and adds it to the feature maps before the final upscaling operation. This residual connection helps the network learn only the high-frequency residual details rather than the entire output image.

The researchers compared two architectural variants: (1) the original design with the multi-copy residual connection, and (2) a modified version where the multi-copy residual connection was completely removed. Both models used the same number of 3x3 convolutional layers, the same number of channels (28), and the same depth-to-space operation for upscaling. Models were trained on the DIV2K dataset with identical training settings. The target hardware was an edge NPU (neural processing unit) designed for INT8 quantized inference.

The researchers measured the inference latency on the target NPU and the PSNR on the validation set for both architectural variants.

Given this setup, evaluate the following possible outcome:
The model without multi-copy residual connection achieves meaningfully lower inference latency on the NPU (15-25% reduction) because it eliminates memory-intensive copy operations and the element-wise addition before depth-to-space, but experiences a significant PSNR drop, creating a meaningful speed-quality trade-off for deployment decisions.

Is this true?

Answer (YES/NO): NO